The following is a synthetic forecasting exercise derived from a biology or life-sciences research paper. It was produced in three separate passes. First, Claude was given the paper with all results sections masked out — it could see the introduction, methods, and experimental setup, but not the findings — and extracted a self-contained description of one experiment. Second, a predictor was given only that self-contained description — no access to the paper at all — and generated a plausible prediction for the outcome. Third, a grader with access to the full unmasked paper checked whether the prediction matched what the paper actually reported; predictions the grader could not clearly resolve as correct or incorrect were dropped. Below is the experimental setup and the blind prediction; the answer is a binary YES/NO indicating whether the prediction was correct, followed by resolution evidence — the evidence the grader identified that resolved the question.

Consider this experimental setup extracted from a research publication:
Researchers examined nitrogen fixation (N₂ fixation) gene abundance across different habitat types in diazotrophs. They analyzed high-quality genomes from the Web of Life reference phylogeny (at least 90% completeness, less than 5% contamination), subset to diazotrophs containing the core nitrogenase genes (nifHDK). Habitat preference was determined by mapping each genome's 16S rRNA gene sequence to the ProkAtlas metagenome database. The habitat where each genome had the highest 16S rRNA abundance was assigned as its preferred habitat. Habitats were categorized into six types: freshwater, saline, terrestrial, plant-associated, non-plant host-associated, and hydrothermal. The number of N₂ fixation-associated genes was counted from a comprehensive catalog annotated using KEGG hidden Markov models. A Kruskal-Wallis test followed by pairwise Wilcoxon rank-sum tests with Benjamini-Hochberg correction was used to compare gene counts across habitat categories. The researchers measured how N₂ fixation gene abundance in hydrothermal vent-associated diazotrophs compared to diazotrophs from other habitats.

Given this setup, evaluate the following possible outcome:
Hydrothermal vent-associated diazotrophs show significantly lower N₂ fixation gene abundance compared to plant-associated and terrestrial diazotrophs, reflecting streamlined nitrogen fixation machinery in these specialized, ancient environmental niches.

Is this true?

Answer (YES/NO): YES